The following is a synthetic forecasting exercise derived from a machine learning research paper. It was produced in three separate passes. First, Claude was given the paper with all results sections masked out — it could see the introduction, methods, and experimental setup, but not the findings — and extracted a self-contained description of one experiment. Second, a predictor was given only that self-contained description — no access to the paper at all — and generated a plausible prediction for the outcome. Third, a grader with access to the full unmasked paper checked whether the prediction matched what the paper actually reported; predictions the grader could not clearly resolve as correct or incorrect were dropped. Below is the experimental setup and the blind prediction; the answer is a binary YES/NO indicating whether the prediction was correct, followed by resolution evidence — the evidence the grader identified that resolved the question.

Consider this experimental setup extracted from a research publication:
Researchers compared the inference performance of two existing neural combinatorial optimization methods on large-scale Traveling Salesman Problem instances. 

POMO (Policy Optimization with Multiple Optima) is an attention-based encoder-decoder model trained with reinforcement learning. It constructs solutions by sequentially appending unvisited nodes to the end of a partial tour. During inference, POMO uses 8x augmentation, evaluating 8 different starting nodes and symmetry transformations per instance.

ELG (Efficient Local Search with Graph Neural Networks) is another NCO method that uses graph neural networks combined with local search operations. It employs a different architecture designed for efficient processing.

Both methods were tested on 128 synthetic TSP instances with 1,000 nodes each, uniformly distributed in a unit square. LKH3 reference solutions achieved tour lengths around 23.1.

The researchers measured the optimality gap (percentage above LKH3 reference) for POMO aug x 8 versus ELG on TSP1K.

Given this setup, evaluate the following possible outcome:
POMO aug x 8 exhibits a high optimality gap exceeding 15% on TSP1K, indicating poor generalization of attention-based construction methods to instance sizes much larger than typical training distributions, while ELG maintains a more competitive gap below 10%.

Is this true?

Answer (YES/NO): NO